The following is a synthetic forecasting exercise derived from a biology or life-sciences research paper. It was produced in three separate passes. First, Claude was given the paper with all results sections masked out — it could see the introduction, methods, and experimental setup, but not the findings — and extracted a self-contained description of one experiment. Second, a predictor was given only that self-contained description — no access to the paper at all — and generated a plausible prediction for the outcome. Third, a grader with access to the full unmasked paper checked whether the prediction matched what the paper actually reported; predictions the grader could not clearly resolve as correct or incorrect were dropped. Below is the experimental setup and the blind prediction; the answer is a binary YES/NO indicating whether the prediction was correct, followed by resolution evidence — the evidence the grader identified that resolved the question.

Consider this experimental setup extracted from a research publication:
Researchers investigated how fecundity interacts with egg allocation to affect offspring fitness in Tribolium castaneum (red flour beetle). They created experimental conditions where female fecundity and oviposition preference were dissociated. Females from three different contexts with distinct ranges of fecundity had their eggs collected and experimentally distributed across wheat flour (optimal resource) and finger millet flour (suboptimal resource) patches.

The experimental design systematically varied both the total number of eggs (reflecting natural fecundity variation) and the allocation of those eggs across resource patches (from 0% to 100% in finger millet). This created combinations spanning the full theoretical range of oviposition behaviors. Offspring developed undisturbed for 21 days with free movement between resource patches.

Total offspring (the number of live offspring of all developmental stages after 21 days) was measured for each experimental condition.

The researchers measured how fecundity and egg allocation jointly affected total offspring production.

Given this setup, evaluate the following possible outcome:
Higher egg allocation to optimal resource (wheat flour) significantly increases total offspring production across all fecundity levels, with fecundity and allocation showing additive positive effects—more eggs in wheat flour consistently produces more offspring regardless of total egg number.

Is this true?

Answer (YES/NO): NO